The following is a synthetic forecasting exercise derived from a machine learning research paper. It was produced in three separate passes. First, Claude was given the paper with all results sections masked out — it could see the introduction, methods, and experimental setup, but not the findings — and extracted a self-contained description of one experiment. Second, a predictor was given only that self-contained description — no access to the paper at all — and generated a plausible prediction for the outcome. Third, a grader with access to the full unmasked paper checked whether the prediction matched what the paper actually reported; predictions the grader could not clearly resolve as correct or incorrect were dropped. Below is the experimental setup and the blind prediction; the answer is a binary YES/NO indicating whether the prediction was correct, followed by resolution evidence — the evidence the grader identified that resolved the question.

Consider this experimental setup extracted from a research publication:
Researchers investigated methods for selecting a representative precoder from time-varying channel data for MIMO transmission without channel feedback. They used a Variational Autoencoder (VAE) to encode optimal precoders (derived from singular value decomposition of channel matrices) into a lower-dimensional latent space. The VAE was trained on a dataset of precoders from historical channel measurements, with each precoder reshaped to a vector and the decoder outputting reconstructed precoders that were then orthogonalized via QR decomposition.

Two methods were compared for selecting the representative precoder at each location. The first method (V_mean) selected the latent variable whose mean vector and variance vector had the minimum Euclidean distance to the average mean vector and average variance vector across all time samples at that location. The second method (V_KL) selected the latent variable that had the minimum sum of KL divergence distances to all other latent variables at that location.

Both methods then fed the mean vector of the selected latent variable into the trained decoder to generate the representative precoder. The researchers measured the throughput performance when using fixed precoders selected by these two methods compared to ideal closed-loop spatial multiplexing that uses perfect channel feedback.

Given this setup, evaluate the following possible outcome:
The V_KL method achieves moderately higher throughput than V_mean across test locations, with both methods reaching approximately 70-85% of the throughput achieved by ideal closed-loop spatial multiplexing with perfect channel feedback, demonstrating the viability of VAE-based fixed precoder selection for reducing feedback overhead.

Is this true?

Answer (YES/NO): NO